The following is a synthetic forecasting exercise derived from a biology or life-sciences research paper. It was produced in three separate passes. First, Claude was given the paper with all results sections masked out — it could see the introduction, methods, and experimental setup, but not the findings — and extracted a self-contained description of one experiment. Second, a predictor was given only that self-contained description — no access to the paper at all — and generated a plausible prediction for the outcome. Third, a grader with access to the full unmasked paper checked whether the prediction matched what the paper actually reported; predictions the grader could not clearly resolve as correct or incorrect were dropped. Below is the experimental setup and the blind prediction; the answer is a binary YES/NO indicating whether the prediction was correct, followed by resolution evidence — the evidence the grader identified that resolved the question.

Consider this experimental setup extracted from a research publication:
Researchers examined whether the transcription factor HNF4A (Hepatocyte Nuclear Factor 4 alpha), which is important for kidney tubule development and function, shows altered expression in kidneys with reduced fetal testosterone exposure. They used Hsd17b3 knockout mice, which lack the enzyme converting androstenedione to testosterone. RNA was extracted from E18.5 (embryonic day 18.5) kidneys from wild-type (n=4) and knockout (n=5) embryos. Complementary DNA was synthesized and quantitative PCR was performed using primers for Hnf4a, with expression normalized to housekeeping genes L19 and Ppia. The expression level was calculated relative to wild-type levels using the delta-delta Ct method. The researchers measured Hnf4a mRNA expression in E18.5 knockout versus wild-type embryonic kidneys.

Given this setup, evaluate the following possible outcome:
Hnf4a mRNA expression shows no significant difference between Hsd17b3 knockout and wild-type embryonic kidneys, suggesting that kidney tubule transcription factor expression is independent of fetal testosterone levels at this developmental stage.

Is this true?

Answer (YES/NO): NO